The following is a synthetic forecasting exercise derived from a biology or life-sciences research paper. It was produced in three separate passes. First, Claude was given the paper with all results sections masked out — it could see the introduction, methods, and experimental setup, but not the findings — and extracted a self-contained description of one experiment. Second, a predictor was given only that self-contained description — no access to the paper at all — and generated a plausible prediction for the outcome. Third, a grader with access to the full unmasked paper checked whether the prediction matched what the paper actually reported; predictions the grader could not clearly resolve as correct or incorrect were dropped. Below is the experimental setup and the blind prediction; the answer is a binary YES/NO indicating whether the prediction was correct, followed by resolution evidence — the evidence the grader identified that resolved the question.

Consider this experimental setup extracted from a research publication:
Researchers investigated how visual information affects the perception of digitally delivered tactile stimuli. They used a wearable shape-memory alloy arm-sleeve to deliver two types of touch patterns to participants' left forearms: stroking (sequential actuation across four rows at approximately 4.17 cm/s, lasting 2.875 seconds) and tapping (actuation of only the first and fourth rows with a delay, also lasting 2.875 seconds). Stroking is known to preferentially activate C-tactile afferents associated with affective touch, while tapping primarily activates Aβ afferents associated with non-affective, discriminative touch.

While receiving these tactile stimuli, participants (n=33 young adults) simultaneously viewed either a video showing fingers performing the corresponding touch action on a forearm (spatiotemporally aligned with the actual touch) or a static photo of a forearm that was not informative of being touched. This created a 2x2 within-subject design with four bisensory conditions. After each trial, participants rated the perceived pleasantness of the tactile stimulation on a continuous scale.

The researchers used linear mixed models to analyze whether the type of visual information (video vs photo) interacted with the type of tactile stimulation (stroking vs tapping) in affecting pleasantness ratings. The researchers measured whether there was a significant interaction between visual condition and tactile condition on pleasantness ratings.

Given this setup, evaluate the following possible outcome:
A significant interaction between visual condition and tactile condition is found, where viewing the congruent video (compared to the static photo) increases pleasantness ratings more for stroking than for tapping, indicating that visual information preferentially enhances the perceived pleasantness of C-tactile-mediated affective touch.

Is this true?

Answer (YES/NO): NO